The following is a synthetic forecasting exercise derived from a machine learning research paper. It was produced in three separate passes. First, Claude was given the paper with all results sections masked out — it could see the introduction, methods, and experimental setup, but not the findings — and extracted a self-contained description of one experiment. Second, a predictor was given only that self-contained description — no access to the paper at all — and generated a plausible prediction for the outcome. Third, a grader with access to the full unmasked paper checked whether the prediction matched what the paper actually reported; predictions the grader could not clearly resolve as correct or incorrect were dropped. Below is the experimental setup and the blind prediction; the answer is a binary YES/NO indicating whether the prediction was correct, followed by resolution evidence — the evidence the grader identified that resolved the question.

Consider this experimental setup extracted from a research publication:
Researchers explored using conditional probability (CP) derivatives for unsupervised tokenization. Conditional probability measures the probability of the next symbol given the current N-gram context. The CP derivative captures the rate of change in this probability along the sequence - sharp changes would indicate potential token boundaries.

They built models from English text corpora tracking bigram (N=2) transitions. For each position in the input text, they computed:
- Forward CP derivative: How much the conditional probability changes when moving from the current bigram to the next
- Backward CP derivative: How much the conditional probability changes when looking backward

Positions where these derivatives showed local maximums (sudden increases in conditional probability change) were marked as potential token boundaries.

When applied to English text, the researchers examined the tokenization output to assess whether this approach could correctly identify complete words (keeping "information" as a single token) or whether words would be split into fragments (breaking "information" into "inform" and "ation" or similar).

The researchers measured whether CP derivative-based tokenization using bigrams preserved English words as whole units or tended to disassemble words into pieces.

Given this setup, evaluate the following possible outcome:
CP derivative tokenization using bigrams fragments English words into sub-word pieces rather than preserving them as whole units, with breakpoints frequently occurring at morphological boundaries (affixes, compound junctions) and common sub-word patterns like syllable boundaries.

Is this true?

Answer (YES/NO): NO